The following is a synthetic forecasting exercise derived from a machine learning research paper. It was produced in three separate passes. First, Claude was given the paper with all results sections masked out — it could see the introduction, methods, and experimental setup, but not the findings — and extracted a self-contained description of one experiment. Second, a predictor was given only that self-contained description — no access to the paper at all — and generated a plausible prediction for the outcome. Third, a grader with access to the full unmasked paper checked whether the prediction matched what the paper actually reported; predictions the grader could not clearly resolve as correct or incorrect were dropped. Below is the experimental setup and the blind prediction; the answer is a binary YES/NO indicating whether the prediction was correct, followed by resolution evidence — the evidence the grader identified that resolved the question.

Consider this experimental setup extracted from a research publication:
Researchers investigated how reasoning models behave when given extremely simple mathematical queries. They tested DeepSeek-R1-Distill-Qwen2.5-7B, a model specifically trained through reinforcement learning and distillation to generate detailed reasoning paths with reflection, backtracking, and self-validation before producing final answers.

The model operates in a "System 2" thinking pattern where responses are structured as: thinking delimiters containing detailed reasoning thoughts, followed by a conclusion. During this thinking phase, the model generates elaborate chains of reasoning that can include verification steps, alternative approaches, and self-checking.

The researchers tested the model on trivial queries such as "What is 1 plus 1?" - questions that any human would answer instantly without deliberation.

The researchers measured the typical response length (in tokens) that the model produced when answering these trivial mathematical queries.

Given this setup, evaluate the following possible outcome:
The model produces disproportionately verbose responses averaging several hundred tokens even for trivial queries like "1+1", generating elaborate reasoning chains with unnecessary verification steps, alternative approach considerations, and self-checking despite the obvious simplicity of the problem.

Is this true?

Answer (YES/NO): YES